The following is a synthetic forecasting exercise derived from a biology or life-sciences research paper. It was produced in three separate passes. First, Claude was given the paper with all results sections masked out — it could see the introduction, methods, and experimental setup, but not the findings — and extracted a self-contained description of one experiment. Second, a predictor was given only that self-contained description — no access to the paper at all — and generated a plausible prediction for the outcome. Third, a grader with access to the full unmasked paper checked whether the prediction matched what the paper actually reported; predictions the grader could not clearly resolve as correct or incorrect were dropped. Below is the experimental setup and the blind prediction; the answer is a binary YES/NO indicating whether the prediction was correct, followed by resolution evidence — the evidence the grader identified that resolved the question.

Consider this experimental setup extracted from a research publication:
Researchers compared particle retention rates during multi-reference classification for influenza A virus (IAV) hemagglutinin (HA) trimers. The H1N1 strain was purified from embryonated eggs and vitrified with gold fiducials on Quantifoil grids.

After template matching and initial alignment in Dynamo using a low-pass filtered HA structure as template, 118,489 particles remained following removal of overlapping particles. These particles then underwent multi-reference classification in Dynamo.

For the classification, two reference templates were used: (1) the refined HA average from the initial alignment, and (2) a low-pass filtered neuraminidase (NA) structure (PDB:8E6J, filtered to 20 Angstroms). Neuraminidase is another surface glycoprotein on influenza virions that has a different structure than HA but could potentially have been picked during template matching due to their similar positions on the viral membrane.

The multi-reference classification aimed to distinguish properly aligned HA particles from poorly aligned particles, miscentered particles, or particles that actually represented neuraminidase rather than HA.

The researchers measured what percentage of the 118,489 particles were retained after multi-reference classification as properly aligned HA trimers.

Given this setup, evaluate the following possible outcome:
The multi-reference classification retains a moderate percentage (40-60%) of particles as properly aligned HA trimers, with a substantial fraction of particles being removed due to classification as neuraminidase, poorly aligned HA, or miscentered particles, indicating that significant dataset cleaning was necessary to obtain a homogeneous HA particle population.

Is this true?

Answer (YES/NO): NO